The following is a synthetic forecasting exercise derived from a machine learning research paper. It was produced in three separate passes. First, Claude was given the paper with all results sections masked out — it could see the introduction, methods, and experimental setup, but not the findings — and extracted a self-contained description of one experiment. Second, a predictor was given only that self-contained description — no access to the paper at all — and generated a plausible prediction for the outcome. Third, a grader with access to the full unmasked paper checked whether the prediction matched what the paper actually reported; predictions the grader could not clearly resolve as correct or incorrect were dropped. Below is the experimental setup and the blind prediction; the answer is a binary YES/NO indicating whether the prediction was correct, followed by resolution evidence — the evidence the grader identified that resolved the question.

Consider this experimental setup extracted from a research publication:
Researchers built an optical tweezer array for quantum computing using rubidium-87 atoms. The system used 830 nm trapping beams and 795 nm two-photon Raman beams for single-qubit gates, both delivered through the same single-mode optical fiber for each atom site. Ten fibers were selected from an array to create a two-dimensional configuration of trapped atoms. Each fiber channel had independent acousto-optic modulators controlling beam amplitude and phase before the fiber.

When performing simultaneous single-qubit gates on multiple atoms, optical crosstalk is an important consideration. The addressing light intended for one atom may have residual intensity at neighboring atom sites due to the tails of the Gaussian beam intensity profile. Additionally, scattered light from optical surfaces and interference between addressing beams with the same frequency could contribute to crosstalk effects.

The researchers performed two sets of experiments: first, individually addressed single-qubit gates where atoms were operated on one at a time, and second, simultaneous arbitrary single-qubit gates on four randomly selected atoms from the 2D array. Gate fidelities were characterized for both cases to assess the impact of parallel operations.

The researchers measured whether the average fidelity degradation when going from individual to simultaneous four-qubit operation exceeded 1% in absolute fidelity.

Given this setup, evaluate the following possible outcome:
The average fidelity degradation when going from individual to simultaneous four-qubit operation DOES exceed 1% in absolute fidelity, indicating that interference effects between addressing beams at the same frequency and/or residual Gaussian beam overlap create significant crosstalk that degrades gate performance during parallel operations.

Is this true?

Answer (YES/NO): NO